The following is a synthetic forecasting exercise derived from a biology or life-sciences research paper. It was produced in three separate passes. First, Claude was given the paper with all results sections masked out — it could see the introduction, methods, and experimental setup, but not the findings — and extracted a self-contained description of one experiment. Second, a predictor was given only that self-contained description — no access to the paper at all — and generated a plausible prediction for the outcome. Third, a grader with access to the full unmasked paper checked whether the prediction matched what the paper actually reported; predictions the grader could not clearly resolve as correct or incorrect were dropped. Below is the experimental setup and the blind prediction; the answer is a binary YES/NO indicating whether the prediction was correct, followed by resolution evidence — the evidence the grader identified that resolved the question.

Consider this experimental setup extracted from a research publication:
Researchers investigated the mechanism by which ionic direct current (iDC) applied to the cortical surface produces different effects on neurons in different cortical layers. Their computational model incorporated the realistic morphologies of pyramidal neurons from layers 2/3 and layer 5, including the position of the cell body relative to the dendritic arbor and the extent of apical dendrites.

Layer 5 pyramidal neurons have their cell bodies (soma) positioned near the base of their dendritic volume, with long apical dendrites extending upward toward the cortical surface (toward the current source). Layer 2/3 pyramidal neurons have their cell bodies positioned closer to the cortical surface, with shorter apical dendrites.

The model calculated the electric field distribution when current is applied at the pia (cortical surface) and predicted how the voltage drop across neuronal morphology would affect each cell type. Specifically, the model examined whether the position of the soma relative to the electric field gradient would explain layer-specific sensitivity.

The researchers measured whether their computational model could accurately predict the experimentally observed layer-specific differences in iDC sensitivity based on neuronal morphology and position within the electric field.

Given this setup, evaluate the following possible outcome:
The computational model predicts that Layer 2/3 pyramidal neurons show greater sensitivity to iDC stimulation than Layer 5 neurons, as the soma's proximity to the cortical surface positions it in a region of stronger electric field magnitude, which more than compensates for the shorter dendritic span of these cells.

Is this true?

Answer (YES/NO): NO